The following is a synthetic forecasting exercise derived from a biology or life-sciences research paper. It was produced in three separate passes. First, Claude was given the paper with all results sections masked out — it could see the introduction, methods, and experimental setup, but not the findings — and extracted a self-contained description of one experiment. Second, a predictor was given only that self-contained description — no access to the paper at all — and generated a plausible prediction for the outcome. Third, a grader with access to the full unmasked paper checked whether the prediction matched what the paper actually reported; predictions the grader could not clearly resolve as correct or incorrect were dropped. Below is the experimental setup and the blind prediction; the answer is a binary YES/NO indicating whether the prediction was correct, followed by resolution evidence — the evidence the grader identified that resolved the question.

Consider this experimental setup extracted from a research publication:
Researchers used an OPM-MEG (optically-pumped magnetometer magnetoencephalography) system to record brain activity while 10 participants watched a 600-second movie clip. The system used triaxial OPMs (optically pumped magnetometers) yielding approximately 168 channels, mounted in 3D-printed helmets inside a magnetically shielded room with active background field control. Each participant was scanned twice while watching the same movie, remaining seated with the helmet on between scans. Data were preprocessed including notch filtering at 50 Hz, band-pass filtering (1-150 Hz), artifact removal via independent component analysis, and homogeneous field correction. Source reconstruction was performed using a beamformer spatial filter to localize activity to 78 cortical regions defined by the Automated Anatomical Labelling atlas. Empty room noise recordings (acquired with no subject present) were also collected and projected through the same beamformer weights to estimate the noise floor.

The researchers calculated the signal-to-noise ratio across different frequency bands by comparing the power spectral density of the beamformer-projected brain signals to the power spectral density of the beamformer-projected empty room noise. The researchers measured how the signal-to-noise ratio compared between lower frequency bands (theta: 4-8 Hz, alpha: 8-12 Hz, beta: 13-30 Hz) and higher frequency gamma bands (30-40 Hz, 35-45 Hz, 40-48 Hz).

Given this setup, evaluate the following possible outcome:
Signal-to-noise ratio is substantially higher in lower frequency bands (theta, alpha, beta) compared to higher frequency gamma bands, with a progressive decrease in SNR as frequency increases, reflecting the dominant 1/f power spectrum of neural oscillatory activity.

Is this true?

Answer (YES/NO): NO